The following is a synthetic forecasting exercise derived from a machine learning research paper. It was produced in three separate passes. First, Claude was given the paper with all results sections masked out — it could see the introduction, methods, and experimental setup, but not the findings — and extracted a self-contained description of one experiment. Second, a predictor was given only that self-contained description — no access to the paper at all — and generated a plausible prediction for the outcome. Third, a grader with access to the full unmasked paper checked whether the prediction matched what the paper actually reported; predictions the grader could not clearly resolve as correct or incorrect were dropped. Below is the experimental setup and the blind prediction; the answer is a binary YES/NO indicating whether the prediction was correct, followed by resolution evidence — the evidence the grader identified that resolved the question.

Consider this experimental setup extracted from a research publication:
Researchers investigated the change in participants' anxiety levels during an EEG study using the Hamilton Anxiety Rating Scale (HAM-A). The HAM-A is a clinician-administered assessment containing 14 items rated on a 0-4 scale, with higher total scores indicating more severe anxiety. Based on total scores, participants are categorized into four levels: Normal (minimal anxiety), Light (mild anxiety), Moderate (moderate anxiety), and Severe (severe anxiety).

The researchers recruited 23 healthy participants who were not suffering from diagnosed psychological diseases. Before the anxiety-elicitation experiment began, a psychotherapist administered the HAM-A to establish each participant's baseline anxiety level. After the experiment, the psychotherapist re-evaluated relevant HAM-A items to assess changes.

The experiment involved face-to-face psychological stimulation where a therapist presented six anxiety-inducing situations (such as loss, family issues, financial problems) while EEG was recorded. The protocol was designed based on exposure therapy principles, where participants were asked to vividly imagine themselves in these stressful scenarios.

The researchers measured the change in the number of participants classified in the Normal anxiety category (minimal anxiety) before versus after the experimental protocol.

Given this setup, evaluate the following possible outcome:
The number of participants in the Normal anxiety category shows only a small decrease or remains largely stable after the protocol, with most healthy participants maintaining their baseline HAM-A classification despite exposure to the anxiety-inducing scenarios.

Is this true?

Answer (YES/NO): NO